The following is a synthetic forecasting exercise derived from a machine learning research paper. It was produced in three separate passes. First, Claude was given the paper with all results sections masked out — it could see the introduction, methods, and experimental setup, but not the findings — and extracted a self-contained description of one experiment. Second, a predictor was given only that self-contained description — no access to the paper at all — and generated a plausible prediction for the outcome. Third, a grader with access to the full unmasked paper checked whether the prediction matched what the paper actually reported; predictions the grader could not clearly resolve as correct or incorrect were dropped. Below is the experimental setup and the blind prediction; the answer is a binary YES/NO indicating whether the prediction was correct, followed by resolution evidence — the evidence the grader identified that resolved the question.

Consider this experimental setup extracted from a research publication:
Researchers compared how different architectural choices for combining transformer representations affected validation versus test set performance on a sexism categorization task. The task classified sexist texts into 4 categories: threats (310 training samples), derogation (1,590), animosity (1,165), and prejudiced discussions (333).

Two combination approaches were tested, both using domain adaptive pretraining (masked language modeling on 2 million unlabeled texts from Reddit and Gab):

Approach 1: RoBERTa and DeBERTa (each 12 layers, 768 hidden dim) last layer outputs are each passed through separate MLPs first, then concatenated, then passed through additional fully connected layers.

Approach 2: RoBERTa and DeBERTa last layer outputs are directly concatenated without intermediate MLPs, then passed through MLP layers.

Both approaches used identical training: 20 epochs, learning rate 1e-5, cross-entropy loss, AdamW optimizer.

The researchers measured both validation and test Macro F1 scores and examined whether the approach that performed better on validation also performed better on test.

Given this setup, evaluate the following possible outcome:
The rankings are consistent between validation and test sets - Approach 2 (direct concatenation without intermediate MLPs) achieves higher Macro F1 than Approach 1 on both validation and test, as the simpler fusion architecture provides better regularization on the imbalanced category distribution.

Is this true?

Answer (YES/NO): NO